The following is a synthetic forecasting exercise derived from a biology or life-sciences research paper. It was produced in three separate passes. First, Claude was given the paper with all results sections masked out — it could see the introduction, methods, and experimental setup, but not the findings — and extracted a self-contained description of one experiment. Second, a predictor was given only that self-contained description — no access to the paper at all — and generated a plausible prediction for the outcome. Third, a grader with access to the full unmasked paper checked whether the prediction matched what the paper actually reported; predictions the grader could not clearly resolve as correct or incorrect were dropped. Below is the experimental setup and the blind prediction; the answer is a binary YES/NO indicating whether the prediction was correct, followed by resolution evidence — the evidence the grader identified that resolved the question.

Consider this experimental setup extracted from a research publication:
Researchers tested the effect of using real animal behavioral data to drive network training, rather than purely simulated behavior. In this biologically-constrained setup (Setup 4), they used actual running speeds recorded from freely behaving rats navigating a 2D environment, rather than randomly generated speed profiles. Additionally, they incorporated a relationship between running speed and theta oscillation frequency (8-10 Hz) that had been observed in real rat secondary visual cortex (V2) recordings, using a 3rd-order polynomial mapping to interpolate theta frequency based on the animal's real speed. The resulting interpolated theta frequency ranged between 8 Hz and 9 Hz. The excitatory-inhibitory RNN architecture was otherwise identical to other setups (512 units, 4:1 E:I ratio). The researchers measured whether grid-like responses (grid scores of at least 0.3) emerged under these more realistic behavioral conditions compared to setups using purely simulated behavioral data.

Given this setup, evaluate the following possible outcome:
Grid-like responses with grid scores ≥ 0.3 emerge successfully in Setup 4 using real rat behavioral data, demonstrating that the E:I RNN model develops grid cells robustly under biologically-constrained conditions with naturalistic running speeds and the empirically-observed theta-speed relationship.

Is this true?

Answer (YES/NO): YES